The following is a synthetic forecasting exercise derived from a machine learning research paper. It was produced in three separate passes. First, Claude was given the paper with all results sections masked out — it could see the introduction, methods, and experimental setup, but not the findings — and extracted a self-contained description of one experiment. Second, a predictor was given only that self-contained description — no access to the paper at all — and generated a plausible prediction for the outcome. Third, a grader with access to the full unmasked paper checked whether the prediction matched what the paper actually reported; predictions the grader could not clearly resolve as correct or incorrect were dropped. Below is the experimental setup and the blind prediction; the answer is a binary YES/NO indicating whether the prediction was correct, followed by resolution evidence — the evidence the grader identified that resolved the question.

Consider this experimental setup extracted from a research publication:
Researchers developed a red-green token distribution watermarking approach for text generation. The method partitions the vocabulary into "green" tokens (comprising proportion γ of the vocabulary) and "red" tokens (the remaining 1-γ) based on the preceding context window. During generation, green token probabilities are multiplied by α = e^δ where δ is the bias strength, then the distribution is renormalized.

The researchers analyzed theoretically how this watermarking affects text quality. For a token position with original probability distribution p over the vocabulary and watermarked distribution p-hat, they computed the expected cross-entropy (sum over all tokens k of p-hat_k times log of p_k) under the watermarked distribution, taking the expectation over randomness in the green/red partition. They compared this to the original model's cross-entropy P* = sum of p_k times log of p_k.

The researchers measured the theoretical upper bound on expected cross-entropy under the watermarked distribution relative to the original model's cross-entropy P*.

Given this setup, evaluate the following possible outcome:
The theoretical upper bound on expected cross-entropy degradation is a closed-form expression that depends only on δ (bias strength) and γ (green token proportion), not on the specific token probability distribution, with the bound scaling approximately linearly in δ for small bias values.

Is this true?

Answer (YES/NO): NO